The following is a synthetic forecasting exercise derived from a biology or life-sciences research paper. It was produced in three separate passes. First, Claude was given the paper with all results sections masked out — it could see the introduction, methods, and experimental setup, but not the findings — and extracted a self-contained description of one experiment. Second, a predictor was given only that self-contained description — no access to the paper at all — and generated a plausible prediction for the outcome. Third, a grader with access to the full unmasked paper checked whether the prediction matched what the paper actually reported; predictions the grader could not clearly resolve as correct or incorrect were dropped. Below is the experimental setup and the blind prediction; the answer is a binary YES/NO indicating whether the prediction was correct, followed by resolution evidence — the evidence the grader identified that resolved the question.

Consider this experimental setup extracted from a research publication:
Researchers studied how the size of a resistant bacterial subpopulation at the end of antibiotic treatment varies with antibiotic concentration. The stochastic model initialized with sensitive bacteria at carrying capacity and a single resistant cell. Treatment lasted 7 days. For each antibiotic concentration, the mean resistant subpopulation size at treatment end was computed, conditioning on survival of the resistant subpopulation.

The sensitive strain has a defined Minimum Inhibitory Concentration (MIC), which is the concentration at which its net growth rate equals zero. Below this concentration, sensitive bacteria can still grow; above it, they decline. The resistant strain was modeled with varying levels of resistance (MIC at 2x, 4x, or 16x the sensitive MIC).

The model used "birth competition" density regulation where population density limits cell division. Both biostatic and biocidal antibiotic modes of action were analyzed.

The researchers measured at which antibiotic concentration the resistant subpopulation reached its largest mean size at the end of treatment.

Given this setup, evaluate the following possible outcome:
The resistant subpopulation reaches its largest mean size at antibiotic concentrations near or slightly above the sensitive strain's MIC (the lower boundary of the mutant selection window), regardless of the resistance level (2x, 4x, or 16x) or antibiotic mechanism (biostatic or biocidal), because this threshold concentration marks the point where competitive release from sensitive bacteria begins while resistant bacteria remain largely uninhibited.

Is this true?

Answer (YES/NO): YES